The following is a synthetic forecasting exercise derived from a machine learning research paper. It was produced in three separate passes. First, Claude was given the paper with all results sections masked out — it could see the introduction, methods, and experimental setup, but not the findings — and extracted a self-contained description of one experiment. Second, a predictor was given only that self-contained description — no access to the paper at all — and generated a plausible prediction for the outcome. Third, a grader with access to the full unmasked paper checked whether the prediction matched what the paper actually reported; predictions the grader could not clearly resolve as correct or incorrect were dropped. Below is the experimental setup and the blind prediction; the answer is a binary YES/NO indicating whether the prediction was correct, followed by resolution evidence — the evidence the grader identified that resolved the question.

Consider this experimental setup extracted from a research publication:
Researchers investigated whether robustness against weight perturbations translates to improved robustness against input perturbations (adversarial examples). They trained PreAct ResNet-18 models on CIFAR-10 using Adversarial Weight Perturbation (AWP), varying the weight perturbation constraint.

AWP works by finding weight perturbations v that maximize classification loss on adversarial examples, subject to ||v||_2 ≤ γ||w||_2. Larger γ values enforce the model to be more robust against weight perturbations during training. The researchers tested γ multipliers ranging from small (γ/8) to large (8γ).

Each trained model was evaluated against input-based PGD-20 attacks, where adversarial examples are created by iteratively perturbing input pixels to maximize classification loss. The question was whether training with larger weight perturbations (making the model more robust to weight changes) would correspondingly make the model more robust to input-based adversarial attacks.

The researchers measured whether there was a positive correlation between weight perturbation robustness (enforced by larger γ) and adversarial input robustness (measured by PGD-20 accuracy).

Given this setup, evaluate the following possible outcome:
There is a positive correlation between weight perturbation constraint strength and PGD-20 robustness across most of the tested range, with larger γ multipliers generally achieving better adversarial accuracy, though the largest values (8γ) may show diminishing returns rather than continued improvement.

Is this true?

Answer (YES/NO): NO